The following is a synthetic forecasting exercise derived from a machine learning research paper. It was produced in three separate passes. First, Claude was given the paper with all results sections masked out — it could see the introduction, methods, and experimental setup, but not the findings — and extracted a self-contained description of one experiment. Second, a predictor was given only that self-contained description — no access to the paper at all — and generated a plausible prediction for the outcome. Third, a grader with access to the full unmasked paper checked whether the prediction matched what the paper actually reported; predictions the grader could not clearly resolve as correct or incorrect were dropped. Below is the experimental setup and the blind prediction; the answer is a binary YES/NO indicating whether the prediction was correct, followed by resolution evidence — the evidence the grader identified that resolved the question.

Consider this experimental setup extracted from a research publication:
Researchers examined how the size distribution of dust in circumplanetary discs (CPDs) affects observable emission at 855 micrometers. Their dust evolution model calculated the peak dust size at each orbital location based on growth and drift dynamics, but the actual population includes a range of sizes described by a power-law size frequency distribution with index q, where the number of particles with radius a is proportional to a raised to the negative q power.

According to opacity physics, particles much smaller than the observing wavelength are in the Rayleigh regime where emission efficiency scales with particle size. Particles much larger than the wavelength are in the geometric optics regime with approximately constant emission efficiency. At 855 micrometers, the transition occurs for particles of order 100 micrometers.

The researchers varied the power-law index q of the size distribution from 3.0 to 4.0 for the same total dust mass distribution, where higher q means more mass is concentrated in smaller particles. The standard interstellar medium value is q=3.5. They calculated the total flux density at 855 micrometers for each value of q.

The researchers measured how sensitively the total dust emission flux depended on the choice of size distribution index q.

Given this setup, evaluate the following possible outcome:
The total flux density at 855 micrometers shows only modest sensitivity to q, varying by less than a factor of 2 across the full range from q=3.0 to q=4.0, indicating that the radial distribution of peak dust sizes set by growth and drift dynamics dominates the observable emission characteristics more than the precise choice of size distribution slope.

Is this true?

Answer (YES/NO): YES